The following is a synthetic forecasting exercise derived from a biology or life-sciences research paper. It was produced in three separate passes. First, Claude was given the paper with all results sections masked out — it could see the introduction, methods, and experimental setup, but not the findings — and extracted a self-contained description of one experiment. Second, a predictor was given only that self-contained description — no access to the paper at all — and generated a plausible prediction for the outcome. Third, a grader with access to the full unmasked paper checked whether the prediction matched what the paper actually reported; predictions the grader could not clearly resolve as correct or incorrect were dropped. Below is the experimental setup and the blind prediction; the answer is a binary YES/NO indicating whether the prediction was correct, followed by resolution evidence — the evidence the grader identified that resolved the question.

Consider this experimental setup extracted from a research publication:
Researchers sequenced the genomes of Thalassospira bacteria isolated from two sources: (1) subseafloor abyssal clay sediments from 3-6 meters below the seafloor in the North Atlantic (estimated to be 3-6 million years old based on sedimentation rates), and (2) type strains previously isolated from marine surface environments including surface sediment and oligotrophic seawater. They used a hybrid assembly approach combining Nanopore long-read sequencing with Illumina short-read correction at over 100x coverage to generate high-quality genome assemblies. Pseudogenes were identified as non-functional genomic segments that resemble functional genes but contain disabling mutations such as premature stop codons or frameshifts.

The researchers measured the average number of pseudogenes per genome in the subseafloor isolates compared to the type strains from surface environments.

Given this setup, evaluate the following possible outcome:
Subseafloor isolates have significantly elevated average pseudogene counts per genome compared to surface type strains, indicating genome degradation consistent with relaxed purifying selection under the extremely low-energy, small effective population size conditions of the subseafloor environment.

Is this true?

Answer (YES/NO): YES